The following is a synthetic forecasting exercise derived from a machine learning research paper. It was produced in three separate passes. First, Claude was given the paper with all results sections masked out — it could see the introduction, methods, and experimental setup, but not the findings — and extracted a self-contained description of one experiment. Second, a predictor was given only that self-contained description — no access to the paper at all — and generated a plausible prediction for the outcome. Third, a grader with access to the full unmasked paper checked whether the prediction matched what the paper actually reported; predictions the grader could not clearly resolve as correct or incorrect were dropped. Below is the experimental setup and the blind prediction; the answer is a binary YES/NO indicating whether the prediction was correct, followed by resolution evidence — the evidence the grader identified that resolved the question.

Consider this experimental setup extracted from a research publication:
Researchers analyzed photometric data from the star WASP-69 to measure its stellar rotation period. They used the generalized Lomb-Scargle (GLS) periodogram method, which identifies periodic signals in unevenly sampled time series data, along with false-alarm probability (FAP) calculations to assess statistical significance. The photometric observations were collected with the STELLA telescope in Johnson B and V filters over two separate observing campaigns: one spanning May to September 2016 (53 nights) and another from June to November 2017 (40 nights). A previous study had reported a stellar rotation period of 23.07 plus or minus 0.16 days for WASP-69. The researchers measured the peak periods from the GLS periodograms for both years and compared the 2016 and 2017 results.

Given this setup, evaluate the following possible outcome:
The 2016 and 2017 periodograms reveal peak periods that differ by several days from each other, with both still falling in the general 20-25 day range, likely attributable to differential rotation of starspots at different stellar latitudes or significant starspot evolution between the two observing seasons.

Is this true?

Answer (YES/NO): NO